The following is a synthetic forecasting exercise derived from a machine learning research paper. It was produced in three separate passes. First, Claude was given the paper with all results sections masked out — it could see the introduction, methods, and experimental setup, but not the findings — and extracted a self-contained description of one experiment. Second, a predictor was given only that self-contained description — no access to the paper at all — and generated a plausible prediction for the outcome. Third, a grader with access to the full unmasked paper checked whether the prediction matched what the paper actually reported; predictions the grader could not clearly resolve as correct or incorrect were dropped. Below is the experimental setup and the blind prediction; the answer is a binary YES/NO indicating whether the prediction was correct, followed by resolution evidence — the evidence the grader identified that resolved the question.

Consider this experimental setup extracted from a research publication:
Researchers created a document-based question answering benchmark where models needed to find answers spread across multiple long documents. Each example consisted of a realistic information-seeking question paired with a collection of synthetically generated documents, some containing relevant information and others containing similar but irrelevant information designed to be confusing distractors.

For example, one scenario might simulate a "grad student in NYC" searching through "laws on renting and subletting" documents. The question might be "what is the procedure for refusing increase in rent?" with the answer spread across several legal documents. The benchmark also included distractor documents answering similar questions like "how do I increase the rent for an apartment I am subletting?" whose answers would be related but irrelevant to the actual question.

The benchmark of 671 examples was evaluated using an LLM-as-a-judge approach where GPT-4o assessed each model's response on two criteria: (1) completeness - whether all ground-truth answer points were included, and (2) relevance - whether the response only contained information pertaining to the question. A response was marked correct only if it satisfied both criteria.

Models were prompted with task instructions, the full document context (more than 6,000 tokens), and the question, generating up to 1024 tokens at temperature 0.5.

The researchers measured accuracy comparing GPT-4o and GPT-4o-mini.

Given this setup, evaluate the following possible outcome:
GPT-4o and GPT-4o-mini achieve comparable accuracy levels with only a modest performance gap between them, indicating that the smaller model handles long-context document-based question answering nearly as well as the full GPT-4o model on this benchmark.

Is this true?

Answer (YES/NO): YES